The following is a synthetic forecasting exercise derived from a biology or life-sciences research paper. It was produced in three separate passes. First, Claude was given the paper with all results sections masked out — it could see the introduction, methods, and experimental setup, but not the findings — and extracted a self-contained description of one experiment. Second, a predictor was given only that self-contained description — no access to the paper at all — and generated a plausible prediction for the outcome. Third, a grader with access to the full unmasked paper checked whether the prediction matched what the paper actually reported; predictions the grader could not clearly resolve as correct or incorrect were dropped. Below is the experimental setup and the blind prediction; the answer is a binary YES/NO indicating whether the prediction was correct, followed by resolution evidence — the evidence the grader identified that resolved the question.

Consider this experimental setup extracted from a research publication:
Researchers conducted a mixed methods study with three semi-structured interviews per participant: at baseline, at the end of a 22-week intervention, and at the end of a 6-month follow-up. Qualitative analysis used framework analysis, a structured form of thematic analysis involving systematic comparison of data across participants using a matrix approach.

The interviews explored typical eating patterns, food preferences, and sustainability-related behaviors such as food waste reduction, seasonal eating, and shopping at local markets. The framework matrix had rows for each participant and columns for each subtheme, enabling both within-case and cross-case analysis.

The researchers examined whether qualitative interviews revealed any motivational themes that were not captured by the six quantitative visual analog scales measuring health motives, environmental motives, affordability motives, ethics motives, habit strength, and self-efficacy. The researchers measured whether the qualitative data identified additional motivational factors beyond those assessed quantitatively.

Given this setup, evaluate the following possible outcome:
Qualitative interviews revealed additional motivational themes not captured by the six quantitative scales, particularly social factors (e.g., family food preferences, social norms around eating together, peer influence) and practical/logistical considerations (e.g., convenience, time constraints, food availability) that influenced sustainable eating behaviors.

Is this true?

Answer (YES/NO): YES